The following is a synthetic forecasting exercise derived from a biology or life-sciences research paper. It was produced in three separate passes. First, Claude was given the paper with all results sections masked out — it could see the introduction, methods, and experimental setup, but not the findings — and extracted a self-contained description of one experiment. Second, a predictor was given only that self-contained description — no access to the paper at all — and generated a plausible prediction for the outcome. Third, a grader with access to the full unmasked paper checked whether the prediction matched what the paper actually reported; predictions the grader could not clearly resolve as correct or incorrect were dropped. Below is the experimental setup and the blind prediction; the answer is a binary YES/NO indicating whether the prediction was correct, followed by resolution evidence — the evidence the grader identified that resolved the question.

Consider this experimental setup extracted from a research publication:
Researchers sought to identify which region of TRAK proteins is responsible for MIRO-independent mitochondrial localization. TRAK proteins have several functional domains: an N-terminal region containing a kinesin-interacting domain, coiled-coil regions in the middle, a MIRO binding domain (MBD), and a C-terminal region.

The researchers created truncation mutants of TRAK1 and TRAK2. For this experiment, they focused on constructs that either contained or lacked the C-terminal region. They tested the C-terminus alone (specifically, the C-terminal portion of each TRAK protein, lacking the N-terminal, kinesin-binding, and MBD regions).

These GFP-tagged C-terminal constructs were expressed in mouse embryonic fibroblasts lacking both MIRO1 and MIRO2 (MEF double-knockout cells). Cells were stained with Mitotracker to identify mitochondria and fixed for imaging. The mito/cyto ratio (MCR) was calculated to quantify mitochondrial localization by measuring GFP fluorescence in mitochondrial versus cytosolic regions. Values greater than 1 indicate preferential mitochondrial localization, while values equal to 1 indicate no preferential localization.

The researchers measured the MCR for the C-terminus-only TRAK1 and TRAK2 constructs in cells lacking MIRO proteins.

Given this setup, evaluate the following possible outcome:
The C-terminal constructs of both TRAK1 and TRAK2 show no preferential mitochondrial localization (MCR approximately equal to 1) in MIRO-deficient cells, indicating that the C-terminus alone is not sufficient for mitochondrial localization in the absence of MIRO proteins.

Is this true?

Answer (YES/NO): NO